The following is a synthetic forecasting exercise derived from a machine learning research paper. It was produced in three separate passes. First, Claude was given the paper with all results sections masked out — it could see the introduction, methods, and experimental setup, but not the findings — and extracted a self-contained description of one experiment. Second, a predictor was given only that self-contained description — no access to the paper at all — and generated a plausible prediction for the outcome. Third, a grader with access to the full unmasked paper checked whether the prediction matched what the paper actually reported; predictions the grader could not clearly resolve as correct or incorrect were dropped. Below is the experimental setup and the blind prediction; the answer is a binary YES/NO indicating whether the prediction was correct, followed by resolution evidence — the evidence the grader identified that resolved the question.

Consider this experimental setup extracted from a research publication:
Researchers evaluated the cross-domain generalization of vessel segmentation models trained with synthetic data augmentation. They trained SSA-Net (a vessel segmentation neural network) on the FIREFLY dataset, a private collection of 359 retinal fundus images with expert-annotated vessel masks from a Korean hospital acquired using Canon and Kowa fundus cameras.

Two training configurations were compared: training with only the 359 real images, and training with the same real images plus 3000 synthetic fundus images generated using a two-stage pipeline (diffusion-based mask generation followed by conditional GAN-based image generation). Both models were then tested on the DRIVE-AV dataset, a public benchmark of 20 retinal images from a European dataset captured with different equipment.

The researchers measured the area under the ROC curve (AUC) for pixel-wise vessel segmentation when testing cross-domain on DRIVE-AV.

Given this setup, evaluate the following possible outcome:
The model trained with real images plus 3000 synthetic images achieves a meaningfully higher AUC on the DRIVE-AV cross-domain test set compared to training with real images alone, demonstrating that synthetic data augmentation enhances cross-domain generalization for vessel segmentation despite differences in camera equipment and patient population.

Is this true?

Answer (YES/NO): NO